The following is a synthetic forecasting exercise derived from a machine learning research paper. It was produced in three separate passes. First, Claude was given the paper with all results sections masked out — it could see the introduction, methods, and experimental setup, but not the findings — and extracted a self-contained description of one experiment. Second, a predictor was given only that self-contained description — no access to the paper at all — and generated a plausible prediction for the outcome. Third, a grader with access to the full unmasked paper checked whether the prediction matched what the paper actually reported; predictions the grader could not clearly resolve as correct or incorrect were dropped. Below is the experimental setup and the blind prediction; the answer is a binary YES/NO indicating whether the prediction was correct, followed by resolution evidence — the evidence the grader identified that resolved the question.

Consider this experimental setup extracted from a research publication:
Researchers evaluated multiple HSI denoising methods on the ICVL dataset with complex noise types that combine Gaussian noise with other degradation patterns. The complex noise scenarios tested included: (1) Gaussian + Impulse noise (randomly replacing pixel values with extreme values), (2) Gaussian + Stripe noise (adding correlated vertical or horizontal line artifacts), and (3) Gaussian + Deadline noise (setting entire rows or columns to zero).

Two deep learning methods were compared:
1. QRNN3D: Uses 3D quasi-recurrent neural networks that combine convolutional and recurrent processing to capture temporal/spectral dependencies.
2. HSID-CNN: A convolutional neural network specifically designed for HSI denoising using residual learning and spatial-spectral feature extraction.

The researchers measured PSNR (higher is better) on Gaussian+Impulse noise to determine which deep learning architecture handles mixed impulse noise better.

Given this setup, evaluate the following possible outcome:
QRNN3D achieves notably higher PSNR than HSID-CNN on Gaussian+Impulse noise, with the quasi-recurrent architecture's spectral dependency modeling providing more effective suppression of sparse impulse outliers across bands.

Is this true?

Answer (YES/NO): YES